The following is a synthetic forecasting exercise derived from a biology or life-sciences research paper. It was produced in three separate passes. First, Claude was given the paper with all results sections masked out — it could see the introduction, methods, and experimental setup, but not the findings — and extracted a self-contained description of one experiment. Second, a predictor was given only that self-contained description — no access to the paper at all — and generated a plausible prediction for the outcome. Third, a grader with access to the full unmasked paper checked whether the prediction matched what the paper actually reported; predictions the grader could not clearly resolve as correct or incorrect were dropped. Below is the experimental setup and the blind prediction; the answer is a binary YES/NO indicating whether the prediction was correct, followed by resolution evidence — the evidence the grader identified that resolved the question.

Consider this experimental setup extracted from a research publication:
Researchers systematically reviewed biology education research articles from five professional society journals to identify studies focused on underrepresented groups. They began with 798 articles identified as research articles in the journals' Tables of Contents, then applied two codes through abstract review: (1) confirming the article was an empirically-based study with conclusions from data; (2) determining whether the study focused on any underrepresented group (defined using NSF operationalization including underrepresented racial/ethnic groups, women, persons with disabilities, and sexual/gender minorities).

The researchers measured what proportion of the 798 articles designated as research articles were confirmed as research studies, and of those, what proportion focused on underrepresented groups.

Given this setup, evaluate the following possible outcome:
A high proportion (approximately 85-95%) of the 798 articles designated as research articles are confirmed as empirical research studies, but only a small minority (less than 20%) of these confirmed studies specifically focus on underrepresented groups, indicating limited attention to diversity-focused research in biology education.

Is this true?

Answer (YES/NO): NO